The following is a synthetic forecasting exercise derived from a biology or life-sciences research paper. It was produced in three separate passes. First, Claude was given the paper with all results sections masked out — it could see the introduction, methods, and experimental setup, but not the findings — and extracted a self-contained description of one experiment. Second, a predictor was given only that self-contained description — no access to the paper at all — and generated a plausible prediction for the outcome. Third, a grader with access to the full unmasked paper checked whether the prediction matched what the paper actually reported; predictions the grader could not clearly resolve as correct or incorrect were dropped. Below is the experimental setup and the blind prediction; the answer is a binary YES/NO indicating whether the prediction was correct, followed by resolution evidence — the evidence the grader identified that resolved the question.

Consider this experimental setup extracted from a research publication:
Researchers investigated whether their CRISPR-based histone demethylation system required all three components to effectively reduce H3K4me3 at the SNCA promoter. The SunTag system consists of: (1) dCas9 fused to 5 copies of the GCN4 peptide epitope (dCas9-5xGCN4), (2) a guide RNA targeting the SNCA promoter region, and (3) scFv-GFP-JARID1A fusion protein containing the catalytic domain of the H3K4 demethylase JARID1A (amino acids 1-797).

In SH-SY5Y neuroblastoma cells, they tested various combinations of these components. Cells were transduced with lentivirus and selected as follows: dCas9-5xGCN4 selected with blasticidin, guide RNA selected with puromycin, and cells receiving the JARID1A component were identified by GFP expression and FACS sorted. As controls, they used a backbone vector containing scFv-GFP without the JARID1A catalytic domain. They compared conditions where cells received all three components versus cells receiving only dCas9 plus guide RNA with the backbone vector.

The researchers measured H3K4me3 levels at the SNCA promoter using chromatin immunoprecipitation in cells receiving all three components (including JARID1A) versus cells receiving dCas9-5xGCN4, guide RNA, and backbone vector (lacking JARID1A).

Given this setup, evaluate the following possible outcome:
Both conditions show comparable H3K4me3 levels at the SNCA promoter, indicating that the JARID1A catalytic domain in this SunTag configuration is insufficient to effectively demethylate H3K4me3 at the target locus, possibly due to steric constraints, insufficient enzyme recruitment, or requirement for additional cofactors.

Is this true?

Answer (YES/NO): NO